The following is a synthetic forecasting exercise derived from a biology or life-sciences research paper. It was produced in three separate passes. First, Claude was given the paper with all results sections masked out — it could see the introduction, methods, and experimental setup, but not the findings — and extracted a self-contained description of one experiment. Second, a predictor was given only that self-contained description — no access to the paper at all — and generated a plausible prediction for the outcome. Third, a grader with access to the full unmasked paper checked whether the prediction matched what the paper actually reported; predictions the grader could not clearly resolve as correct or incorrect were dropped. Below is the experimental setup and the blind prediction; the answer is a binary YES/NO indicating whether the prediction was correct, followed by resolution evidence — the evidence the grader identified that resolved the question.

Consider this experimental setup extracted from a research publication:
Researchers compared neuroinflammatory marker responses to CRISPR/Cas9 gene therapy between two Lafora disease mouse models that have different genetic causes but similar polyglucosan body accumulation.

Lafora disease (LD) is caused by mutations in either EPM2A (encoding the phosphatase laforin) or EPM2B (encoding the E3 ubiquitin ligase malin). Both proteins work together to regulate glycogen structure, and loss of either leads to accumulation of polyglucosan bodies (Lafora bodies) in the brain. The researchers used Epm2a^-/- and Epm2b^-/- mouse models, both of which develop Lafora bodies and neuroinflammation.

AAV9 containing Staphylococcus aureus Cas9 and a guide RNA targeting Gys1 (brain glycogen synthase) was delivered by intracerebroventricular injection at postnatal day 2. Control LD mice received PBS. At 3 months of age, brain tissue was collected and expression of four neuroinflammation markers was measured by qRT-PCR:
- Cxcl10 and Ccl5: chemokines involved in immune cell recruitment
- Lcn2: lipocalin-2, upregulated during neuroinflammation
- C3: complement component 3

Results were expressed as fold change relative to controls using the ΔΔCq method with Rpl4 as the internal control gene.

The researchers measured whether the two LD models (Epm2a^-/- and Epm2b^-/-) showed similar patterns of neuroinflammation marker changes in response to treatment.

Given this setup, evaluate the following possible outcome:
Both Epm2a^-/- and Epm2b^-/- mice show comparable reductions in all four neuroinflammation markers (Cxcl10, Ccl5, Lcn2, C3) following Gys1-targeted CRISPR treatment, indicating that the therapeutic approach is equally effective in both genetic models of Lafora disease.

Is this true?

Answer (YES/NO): NO